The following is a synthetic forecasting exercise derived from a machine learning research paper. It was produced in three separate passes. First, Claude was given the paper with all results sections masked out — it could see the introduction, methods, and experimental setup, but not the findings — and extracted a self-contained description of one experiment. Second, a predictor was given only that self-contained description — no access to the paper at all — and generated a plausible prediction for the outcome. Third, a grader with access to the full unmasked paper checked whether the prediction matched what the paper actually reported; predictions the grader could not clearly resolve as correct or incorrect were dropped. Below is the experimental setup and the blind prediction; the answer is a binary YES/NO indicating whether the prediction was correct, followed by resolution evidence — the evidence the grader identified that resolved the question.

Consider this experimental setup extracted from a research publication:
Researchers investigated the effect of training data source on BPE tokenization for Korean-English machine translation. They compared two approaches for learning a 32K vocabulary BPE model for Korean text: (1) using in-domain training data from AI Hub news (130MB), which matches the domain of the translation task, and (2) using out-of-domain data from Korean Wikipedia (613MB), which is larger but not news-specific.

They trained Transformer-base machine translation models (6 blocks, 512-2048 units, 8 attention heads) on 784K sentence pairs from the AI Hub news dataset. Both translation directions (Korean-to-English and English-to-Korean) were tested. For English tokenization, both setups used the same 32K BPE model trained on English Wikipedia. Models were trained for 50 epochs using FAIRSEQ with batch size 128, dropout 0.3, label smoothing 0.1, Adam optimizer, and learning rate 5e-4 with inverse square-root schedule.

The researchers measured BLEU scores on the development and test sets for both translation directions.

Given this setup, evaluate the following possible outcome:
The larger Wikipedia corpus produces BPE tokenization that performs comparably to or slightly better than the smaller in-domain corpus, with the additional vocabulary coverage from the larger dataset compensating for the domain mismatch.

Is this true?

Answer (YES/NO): NO